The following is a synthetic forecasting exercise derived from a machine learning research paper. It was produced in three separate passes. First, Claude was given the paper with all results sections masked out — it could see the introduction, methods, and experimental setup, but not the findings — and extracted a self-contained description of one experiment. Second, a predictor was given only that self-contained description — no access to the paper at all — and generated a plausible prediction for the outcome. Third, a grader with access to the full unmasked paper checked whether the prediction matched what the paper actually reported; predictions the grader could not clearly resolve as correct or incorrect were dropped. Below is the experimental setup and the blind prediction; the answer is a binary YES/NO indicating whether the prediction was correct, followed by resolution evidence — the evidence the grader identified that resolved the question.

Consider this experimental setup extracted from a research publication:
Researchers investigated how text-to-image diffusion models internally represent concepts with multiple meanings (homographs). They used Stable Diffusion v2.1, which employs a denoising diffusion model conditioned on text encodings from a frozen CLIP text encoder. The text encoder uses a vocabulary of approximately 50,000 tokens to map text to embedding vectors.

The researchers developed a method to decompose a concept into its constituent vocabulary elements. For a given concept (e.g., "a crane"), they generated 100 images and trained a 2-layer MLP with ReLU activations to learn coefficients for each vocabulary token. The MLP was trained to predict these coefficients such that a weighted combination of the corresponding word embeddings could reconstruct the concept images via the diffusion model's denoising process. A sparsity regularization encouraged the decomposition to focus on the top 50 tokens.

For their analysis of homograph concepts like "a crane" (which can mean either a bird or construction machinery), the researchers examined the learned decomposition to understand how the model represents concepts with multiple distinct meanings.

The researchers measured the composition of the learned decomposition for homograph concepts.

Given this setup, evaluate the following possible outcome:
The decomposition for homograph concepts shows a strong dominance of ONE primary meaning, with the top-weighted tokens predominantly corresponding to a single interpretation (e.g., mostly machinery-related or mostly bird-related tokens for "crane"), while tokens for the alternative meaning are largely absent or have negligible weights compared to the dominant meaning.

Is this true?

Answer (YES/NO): NO